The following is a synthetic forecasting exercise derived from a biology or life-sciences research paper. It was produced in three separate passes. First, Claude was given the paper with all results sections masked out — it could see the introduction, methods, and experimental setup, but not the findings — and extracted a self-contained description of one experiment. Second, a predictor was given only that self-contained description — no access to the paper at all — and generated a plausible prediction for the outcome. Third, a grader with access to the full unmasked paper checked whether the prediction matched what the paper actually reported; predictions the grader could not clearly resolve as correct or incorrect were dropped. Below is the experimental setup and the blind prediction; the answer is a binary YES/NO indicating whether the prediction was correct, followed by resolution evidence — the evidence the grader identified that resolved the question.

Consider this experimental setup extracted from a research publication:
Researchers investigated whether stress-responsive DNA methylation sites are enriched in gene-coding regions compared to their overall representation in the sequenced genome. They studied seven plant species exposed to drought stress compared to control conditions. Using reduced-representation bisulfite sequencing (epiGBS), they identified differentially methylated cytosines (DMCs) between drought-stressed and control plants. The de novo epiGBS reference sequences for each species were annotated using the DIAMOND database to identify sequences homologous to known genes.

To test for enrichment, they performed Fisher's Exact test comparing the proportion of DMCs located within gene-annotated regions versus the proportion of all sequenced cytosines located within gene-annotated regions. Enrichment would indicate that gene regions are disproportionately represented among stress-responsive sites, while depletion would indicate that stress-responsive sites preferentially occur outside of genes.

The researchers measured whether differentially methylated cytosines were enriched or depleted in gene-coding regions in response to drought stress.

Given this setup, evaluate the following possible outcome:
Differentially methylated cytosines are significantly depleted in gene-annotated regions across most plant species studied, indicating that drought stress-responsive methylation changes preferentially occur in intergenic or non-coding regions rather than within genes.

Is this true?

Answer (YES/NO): NO